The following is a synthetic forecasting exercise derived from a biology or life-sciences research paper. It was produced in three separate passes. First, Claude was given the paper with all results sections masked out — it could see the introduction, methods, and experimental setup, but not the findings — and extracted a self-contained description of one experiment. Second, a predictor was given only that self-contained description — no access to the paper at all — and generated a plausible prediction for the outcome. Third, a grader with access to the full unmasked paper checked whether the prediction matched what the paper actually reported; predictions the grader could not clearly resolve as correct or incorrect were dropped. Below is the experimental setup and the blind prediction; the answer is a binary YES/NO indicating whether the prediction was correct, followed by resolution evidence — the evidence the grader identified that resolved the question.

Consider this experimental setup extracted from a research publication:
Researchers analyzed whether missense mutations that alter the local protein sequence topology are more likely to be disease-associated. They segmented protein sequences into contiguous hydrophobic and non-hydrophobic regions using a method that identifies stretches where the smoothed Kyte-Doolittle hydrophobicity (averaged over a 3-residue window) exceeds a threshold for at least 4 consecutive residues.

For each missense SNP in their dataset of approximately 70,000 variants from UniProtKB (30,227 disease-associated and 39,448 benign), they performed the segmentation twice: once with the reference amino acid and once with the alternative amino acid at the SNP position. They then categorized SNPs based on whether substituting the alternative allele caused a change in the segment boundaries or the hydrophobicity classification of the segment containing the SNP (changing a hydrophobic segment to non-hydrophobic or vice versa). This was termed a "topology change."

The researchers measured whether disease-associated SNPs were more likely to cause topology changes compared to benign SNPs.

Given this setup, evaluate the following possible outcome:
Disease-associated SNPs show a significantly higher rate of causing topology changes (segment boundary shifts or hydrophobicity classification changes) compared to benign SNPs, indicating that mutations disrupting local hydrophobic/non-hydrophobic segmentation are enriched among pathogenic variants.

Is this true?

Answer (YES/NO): YES